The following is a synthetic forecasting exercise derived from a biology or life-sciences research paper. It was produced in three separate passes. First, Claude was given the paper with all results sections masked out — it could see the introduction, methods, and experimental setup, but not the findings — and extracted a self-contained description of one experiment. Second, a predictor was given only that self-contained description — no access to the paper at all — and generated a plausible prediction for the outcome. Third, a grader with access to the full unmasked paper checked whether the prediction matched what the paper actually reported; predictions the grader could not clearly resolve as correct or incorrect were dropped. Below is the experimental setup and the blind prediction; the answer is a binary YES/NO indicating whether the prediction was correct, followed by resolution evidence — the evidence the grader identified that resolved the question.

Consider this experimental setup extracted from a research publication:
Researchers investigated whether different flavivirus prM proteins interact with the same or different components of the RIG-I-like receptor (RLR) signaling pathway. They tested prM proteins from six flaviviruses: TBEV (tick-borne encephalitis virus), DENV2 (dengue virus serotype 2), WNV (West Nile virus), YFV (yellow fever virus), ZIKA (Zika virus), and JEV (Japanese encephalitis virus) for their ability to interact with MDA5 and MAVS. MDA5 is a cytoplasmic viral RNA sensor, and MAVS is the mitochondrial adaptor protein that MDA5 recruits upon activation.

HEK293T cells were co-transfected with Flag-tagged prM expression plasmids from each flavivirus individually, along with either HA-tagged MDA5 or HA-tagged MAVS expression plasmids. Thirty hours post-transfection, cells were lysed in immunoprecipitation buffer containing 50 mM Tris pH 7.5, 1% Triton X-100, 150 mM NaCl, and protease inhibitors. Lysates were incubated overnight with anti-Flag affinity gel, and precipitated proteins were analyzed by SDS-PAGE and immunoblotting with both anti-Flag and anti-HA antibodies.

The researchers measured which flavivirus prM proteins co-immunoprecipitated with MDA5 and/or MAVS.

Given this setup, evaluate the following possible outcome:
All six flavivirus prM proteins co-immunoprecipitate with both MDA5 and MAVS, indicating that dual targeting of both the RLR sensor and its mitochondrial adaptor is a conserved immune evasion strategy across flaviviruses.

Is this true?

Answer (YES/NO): NO